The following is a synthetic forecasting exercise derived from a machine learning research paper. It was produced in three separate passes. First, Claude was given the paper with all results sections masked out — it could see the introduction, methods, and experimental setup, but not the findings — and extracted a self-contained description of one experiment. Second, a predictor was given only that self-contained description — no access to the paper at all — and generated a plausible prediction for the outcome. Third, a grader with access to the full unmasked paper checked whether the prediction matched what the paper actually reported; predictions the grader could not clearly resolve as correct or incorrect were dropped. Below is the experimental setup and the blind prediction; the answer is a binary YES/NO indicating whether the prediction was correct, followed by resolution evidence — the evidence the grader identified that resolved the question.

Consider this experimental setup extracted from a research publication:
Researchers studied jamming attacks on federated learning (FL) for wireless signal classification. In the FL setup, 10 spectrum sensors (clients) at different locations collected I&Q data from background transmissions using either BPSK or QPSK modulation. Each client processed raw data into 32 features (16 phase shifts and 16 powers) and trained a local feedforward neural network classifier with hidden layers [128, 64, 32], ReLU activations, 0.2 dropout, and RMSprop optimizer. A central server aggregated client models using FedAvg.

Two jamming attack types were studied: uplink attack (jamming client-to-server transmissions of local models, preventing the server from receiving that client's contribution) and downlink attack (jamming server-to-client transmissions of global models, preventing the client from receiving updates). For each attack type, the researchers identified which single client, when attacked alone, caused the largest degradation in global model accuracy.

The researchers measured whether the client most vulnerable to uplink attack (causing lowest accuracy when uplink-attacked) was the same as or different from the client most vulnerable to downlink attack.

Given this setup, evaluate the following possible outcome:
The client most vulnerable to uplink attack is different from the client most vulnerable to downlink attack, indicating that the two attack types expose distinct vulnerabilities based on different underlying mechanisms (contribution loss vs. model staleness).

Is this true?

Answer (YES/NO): YES